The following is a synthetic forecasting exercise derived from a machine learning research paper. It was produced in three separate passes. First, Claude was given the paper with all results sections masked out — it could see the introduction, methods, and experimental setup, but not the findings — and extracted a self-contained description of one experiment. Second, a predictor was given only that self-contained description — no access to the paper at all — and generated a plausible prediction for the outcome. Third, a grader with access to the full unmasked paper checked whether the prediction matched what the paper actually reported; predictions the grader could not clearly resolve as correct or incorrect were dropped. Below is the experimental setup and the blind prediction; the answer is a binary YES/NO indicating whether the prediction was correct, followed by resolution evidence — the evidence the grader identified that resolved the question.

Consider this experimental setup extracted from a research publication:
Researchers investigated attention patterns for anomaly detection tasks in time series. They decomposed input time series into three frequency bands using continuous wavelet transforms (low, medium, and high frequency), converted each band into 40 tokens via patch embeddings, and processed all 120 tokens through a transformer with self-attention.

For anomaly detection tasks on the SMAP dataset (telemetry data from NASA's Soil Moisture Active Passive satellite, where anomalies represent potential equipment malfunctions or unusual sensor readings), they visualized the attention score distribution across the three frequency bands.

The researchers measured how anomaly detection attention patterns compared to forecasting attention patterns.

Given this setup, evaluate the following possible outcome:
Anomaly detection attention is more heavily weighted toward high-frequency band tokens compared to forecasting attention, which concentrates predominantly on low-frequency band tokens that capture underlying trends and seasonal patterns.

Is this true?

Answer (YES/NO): YES